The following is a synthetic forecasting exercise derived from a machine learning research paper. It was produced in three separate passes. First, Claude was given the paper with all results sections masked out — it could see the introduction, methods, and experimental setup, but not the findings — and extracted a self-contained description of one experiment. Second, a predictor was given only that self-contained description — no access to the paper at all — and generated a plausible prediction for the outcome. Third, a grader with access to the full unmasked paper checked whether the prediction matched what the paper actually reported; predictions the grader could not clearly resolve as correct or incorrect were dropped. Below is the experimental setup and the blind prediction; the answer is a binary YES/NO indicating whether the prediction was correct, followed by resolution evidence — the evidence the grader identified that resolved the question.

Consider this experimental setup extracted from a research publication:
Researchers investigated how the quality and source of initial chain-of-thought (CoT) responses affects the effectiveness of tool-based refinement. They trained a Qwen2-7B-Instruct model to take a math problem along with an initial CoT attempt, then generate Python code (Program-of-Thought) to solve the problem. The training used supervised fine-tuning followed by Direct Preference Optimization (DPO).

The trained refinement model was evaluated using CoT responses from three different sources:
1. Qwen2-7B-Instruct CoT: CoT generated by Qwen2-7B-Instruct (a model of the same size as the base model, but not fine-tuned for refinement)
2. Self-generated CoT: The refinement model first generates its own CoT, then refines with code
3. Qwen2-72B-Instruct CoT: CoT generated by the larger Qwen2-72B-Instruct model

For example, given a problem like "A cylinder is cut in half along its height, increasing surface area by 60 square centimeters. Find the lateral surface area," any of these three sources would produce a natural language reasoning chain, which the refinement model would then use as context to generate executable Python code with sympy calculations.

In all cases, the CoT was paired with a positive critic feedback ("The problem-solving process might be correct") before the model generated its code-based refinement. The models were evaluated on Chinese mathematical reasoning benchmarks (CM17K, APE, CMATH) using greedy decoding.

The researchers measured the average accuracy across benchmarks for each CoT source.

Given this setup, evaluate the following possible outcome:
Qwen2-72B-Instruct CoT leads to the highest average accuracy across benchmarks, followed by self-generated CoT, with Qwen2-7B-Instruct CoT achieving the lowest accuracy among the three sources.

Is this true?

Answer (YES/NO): YES